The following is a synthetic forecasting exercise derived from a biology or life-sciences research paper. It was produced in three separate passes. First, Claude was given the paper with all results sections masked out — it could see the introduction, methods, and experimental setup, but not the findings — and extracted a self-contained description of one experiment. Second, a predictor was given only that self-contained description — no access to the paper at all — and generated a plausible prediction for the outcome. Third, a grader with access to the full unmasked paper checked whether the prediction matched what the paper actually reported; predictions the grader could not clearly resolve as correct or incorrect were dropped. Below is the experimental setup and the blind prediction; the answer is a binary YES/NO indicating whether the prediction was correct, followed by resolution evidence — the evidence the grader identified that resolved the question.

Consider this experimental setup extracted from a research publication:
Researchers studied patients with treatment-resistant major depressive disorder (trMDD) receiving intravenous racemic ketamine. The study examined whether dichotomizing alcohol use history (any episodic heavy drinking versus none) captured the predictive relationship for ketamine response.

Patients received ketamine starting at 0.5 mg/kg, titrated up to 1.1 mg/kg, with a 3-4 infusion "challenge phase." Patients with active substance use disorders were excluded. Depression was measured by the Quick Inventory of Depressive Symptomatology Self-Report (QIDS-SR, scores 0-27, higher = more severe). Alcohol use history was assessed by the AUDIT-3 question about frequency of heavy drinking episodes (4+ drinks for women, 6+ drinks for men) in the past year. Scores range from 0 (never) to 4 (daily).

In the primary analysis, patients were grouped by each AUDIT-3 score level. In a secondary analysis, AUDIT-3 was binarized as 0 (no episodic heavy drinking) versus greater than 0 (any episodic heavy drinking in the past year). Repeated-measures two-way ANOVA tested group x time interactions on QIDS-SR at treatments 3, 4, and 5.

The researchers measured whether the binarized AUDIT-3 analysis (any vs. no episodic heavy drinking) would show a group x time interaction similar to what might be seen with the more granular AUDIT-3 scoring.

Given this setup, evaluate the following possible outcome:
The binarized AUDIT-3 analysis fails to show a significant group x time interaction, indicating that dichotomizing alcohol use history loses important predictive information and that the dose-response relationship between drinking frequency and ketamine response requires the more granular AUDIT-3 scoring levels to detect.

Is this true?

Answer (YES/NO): NO